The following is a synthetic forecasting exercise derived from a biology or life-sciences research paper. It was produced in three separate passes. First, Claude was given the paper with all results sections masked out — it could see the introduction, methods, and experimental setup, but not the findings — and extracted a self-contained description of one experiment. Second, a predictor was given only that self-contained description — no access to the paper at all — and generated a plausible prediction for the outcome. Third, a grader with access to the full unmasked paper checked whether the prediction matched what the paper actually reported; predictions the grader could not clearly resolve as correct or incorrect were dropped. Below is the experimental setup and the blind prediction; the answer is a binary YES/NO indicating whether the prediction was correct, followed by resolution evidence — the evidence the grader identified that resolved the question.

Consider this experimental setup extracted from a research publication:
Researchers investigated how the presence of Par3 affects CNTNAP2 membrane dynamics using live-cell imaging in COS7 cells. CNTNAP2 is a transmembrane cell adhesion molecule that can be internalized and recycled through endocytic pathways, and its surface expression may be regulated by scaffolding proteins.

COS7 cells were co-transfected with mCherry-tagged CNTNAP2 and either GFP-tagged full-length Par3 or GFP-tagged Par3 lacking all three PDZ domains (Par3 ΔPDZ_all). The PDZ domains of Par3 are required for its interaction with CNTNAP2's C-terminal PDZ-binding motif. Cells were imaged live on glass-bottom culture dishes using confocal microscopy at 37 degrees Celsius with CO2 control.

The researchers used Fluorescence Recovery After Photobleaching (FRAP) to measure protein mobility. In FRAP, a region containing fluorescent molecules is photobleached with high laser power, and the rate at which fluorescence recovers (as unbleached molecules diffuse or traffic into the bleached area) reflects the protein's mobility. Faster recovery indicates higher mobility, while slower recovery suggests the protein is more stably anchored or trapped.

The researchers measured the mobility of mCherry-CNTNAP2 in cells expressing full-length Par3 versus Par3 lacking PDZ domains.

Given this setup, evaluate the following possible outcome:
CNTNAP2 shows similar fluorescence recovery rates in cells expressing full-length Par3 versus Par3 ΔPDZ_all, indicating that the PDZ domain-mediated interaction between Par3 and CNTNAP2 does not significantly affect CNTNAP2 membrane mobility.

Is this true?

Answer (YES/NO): NO